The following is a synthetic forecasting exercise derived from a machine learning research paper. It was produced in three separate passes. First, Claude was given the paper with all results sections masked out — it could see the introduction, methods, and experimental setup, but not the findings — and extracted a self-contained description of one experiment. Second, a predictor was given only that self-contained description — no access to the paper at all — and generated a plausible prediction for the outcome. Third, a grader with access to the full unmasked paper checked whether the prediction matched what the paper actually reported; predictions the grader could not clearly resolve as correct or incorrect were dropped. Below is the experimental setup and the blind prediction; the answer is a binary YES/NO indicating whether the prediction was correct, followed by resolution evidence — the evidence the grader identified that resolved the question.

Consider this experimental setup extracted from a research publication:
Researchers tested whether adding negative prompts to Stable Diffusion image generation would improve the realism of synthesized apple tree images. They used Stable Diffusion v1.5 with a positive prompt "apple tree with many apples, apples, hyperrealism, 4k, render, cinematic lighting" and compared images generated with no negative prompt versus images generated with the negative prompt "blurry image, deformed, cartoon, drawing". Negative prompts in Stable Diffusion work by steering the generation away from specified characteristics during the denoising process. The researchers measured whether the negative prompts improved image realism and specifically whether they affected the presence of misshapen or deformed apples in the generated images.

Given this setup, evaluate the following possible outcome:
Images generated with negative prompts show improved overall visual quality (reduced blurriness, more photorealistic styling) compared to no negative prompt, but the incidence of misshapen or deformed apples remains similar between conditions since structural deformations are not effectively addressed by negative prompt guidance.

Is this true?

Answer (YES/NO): NO